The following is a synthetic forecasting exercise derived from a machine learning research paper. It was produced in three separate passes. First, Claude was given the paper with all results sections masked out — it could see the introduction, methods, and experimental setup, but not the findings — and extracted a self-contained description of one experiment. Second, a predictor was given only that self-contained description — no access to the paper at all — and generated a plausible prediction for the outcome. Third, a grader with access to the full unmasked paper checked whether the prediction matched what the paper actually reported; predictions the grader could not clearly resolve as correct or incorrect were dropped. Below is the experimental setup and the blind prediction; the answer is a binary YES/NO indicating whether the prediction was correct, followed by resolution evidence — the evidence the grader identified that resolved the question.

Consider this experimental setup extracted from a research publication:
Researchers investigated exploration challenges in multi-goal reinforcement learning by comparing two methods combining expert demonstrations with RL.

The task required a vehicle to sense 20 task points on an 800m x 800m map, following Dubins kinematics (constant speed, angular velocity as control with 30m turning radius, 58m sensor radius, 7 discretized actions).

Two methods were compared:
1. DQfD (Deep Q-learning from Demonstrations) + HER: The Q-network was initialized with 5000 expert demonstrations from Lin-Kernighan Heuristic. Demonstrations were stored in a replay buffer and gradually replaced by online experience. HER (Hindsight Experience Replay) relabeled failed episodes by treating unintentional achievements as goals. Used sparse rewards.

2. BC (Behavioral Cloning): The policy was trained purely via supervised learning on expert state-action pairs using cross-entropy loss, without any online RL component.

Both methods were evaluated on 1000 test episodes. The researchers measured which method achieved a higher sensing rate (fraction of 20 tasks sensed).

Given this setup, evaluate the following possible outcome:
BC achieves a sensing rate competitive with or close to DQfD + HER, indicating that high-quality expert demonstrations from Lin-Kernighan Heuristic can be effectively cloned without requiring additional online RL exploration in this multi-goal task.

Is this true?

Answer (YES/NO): NO